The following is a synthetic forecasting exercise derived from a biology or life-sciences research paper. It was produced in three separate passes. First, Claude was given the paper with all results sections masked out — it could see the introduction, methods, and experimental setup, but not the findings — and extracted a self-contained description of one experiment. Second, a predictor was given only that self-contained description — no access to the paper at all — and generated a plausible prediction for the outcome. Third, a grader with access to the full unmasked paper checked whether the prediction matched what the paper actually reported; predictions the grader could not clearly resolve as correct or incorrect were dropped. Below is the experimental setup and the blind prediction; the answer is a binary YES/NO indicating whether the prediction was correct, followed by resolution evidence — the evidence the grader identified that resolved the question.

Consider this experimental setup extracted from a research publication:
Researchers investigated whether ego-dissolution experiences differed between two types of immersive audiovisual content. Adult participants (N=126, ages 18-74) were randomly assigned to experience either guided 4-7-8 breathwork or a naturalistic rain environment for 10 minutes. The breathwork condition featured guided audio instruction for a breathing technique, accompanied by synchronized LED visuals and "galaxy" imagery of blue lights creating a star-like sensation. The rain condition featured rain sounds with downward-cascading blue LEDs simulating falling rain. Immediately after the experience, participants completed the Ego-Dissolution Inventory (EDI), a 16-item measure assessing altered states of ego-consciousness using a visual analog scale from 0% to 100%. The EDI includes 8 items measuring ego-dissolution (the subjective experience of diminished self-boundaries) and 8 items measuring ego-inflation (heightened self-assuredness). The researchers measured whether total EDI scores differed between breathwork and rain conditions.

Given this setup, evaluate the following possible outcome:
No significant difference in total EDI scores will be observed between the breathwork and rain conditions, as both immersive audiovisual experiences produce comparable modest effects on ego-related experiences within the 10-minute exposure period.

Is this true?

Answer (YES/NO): YES